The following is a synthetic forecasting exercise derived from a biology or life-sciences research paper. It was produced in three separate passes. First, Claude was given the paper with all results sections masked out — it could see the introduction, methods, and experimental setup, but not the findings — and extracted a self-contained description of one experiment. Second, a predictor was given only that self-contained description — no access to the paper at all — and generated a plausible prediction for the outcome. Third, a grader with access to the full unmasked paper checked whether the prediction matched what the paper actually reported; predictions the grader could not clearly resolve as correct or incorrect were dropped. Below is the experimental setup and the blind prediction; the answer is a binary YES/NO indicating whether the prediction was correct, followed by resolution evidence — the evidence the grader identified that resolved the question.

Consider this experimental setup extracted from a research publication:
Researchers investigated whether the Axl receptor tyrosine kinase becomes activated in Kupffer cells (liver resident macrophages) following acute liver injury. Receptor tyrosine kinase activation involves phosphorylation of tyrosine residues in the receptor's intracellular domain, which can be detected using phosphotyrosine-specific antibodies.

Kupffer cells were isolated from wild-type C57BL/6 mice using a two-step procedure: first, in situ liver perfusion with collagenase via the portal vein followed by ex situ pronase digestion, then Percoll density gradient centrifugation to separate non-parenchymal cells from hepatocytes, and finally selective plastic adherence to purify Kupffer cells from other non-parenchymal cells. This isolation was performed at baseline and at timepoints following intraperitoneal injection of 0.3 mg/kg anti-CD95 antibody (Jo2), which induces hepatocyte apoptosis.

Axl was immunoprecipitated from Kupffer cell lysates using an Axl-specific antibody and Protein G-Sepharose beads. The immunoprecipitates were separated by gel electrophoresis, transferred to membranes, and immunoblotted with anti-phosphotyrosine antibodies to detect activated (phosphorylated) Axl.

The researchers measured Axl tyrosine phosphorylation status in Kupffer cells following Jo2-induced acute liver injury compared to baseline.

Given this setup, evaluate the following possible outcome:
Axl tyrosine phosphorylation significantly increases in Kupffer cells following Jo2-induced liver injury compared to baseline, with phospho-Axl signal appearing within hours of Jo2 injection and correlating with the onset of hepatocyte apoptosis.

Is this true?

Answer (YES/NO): NO